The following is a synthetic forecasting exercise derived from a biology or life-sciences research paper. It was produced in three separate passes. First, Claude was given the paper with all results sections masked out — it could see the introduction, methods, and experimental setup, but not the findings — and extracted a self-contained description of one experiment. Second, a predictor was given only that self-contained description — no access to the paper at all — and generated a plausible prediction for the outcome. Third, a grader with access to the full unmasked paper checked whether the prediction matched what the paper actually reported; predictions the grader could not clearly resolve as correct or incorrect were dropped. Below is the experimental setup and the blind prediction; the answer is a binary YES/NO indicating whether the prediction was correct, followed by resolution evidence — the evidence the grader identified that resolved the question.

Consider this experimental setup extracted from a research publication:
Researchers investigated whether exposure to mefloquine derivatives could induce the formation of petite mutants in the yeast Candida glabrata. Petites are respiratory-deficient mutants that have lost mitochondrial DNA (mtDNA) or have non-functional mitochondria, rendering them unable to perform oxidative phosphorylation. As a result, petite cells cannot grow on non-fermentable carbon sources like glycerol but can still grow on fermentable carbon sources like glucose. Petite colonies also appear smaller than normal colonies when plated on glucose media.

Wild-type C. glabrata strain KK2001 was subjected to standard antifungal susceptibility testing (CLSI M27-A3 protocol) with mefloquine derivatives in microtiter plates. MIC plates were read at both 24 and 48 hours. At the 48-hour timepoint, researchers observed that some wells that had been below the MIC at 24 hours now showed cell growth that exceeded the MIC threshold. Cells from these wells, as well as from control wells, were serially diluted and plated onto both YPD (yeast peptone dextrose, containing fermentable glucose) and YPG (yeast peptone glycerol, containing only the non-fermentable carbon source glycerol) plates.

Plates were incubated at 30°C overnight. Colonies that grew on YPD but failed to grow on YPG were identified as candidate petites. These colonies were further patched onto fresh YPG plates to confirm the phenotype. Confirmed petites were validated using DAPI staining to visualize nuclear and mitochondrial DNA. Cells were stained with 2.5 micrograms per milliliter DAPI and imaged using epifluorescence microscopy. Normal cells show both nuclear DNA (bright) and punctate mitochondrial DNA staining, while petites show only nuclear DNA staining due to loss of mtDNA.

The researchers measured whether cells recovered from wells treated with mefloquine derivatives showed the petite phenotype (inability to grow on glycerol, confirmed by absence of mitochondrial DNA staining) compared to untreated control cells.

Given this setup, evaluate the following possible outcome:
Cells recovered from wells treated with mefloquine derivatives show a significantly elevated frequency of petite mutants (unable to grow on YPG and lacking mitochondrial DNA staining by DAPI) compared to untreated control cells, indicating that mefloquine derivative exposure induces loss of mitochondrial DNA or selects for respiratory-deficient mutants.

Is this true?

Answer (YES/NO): YES